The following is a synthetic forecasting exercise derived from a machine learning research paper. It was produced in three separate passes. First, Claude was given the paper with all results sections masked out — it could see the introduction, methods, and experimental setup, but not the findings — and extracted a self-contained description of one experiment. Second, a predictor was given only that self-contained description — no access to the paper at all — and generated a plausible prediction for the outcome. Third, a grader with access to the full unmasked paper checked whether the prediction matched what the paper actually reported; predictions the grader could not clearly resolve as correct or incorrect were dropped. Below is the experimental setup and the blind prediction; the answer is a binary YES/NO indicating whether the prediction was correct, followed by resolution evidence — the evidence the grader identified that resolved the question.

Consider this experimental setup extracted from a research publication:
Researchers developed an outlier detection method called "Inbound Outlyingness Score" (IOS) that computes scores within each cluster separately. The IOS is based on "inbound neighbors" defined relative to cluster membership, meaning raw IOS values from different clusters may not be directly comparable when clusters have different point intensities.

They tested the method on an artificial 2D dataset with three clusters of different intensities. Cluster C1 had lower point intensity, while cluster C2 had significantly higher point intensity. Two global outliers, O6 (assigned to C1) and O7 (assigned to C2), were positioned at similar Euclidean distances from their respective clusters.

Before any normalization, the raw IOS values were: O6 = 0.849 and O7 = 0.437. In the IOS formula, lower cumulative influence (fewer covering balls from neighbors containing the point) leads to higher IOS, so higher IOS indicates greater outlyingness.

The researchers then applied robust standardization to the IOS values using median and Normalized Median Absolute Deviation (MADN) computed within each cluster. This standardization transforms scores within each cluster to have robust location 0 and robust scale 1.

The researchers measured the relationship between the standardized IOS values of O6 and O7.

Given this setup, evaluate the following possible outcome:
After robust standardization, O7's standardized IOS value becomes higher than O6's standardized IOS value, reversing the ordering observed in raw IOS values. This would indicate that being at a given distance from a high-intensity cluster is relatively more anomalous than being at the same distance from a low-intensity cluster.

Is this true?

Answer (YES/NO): YES